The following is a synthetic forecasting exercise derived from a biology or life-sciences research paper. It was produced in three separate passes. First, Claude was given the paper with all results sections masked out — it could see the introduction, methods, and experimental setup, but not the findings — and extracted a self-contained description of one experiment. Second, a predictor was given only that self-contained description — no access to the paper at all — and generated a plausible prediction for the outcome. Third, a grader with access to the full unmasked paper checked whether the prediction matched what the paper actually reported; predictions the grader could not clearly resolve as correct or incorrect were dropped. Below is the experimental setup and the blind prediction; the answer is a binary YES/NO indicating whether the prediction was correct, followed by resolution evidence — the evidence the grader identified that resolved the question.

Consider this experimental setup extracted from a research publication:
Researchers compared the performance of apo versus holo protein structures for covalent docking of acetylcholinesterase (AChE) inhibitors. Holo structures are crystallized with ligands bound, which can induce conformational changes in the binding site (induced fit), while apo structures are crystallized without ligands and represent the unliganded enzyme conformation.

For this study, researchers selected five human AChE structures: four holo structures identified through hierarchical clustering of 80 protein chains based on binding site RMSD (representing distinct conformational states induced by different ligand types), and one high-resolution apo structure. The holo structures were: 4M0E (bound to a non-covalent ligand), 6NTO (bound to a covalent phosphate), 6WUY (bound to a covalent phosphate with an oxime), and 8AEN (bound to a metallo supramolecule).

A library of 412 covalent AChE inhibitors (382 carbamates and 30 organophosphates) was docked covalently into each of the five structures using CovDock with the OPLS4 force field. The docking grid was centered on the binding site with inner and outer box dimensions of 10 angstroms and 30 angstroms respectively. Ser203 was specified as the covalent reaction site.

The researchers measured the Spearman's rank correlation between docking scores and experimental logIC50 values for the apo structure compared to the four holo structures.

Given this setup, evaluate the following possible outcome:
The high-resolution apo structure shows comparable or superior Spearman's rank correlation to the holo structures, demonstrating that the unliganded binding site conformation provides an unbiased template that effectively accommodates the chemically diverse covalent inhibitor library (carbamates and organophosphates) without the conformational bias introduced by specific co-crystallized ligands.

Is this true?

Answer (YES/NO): NO